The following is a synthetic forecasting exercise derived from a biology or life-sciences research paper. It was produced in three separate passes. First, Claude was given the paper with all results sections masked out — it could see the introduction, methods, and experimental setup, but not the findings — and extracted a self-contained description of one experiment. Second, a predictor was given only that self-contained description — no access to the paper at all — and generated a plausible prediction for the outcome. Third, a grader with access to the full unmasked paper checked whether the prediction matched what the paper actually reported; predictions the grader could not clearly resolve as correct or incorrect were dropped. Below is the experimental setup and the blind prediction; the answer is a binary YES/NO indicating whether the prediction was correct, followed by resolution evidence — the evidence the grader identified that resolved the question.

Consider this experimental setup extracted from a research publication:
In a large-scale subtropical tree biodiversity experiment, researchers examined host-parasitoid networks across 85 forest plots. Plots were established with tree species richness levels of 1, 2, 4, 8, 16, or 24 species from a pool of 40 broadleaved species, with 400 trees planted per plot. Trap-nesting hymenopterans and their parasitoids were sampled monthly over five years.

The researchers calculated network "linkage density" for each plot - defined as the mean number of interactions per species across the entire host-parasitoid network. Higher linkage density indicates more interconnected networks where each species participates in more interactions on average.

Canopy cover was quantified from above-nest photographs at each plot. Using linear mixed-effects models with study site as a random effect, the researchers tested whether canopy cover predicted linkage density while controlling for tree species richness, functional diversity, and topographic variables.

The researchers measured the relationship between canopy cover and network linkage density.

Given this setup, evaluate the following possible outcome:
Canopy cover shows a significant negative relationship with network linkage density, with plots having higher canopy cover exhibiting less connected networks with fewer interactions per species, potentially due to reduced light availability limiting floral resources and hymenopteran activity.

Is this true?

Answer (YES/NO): NO